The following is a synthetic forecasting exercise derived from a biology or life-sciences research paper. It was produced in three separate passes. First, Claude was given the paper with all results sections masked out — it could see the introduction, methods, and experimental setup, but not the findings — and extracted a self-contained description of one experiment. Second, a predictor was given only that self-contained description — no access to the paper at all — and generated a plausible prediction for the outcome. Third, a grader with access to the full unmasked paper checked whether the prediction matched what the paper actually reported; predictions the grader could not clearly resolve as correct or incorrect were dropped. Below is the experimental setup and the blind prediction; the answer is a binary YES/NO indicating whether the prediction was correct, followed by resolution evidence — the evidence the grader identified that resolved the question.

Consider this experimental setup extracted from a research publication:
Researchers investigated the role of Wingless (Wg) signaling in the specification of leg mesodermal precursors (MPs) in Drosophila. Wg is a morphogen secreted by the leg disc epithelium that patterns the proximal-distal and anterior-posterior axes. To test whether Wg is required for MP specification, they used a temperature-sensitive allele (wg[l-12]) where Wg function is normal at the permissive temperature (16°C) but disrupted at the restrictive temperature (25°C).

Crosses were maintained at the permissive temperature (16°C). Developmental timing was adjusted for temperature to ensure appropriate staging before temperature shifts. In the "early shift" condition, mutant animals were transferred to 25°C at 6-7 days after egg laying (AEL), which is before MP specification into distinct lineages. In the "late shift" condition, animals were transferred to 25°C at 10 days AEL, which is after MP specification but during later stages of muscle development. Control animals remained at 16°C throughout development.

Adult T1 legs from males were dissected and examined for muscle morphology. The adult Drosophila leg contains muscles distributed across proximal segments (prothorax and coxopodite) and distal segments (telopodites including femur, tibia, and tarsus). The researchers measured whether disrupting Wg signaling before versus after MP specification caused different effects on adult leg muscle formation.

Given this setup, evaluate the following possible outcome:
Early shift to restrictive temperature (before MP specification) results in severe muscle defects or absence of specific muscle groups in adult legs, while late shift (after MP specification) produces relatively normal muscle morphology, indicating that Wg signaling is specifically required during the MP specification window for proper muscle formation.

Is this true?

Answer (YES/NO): NO